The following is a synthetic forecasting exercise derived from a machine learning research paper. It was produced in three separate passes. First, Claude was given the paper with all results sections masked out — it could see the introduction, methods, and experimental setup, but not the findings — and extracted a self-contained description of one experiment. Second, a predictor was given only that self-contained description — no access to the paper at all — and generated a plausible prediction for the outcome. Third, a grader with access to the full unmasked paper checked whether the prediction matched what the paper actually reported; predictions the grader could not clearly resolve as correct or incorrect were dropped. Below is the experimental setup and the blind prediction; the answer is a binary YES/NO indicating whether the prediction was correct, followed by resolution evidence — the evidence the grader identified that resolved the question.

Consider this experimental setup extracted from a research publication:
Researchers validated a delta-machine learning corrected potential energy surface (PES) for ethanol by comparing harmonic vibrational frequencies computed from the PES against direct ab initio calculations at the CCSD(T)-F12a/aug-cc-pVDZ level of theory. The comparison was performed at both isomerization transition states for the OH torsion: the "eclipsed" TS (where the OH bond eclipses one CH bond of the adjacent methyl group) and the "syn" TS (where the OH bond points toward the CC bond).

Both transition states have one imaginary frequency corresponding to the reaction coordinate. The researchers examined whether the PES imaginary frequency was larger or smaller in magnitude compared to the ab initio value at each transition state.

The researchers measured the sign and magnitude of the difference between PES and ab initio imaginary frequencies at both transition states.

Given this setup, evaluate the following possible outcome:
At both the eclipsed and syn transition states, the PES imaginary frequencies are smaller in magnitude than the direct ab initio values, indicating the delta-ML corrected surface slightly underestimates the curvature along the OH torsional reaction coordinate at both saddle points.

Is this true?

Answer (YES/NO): NO